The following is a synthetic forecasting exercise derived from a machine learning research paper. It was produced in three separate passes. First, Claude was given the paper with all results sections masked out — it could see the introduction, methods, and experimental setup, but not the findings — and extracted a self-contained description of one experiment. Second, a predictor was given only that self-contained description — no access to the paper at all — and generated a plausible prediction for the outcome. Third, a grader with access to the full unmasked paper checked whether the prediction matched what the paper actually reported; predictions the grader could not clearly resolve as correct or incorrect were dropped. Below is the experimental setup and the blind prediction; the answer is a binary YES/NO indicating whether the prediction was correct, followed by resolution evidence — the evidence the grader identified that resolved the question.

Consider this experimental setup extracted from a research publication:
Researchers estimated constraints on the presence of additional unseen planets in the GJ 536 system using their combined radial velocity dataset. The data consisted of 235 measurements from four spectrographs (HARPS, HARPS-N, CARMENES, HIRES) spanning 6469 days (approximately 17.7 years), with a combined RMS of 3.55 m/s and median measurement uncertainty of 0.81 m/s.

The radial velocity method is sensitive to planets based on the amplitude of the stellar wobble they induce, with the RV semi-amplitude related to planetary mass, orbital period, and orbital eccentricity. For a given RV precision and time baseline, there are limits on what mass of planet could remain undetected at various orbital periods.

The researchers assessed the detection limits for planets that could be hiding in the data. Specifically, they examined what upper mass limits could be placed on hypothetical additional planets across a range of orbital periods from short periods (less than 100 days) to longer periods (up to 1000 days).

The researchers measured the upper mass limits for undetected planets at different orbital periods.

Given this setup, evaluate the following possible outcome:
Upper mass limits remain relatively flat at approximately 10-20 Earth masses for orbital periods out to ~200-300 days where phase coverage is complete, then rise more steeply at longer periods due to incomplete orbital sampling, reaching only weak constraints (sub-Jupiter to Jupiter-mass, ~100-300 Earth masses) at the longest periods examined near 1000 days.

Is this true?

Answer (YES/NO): NO